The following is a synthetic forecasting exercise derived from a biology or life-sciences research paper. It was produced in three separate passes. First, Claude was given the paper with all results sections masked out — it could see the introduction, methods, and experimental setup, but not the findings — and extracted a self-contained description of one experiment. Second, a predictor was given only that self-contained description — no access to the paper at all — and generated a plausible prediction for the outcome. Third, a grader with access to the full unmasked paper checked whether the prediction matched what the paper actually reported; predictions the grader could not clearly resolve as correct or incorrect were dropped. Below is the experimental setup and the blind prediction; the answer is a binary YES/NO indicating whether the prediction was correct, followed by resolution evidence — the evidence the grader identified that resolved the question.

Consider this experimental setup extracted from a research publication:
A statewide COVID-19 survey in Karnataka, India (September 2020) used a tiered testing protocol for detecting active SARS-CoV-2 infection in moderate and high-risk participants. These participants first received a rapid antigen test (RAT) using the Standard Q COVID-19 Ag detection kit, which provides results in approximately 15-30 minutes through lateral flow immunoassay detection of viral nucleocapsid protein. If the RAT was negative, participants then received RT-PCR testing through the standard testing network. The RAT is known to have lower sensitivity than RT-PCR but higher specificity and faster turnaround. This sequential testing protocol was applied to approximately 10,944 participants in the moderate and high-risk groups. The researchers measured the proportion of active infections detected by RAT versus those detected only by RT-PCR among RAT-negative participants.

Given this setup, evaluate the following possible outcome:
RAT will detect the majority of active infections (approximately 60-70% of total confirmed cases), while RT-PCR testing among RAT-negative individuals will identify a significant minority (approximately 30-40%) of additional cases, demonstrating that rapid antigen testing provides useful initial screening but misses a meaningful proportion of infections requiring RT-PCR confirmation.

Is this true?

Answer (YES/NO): NO